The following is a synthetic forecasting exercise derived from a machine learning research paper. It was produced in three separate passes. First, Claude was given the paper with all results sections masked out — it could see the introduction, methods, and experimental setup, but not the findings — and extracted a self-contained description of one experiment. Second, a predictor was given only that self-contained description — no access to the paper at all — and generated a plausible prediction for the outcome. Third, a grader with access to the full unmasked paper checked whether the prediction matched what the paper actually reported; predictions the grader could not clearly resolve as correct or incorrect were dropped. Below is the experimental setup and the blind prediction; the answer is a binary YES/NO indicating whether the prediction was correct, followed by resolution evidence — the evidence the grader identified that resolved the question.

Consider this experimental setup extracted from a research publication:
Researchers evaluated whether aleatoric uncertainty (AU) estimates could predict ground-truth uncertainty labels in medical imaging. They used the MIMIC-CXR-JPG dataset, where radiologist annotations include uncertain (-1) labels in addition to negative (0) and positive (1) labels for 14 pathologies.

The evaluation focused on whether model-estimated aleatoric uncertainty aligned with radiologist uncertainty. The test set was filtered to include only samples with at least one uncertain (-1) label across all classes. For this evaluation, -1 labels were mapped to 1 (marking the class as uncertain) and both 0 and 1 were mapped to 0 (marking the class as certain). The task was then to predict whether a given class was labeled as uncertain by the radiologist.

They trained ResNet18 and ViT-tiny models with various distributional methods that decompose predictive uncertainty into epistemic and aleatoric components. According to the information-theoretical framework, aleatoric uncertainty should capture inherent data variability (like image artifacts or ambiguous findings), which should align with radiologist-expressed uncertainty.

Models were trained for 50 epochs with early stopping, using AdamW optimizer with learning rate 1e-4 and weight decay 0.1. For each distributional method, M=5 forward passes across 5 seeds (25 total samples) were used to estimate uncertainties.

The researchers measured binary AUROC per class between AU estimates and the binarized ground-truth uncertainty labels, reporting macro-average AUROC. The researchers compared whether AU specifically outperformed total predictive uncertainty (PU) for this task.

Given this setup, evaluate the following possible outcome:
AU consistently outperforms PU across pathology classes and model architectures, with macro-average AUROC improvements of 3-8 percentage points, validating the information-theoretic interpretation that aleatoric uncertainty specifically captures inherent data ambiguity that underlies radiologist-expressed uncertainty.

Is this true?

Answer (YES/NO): NO